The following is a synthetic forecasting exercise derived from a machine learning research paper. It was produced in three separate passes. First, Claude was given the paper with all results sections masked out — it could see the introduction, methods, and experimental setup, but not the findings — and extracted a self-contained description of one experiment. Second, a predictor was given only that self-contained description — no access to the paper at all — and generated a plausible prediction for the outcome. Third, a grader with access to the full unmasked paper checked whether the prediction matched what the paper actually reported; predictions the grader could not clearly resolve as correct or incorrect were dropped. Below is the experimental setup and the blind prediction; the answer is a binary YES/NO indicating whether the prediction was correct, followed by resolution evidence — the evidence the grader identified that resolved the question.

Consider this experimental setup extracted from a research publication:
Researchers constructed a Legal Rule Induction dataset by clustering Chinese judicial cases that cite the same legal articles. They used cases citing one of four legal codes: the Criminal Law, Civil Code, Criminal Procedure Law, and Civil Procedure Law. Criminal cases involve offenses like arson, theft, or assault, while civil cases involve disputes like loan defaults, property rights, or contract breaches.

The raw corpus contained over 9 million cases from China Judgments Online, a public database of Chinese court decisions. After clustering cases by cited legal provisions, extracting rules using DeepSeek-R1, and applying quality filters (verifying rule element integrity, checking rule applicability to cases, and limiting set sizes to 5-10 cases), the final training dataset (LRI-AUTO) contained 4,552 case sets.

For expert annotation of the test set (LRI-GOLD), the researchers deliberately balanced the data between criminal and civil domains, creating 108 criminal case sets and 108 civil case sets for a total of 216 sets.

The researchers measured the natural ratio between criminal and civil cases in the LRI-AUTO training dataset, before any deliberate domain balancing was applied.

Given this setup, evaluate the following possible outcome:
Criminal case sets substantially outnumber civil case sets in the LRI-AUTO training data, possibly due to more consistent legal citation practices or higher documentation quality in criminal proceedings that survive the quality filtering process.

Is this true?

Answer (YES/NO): NO